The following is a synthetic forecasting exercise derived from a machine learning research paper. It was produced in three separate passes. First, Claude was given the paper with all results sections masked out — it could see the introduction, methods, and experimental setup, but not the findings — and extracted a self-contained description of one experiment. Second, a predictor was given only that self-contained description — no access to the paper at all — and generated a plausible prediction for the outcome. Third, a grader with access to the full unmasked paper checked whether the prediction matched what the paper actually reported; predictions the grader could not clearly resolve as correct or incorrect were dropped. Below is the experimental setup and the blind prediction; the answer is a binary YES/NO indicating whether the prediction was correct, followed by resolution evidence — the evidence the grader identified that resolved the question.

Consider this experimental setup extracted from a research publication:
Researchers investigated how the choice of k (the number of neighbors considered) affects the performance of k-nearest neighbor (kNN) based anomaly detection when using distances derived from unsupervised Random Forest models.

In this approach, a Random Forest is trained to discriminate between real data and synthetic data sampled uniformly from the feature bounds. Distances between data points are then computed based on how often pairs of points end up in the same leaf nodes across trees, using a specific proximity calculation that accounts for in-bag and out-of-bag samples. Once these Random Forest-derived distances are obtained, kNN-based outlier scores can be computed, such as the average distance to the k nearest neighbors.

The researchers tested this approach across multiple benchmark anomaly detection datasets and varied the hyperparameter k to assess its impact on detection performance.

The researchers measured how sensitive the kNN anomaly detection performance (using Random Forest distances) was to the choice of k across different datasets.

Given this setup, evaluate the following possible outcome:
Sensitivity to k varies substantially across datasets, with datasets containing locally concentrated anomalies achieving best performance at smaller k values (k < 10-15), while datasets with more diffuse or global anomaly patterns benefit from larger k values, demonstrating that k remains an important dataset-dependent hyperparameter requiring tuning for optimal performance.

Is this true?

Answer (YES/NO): NO